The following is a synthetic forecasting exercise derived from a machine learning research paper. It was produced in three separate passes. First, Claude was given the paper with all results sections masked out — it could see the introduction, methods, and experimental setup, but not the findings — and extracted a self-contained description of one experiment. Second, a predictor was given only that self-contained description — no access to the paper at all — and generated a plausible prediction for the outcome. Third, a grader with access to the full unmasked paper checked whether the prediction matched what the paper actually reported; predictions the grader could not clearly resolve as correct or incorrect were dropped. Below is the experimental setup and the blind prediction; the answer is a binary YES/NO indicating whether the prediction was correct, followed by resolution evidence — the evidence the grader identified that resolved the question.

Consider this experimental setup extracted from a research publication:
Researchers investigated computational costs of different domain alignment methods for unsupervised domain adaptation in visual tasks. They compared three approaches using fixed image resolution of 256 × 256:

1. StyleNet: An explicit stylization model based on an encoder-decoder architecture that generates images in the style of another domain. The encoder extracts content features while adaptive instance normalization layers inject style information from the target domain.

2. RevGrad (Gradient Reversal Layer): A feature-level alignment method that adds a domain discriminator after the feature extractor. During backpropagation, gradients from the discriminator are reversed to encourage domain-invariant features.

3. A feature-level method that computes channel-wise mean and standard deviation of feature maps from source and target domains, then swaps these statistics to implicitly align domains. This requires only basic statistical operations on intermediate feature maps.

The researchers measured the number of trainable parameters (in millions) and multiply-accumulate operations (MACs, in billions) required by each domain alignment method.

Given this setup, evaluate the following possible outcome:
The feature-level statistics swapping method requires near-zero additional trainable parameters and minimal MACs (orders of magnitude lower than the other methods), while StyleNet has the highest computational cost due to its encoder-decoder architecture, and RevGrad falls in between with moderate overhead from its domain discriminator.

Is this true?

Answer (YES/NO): YES